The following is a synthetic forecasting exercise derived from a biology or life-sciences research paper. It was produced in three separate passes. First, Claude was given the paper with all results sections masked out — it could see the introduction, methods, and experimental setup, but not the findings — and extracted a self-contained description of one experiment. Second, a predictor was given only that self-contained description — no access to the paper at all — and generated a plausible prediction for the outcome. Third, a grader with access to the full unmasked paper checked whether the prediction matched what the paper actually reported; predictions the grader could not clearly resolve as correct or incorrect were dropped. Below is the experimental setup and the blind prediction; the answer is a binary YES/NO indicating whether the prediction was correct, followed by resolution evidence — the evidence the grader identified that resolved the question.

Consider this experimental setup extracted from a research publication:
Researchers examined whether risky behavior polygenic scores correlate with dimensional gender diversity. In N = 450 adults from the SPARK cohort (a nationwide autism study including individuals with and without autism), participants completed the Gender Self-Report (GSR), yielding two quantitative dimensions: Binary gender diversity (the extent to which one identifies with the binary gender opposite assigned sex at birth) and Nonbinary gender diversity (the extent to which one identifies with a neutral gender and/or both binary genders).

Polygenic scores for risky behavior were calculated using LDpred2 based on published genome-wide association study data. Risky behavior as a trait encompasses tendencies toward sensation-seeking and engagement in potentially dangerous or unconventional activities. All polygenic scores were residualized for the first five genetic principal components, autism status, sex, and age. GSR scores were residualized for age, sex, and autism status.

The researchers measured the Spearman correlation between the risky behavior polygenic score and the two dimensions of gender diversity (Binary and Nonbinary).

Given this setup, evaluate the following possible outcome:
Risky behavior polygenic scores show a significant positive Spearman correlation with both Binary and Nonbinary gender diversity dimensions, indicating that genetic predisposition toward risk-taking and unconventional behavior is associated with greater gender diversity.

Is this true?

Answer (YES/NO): NO